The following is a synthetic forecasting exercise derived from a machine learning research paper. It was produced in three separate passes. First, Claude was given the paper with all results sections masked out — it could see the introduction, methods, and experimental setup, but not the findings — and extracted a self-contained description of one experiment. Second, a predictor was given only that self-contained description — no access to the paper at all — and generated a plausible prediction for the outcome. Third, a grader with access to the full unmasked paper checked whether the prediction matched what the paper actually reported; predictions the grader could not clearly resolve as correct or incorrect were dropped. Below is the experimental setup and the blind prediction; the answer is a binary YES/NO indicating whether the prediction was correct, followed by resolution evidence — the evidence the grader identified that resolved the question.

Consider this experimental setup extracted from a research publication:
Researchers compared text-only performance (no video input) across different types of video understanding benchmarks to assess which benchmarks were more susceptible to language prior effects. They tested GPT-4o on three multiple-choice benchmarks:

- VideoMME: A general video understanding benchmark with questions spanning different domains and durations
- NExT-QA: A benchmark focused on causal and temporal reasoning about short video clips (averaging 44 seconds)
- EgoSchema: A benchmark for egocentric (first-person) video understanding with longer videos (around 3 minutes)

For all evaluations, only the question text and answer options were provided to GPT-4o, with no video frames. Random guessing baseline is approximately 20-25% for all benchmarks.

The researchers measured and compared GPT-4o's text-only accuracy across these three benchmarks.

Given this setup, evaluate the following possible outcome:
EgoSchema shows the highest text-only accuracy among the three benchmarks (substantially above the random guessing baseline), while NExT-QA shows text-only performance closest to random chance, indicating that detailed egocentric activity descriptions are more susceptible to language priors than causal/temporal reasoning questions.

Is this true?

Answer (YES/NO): NO